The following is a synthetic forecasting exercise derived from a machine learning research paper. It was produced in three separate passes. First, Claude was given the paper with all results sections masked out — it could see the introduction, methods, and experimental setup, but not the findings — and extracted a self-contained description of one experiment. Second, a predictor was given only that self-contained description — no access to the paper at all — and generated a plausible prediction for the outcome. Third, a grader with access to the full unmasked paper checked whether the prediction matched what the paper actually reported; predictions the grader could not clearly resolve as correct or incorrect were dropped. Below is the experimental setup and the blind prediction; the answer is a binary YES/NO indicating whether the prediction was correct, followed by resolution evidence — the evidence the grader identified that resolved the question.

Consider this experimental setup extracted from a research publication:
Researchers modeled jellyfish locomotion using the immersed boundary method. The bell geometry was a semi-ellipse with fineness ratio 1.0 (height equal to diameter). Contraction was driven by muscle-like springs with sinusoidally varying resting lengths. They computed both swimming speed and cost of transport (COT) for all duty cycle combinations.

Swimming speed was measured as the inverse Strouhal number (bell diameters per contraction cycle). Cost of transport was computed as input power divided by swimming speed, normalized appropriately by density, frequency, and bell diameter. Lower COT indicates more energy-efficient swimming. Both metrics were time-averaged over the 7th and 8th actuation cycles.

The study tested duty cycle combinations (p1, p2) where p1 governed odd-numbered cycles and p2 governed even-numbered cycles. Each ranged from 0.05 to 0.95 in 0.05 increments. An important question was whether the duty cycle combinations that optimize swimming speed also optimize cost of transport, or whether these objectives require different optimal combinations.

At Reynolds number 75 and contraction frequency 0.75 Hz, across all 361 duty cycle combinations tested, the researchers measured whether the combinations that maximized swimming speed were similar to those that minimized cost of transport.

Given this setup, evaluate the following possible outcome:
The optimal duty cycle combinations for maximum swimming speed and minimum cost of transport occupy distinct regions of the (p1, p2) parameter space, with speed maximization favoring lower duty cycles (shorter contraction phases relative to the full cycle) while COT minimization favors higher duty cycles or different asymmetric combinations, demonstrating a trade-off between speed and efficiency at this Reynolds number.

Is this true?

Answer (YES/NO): NO